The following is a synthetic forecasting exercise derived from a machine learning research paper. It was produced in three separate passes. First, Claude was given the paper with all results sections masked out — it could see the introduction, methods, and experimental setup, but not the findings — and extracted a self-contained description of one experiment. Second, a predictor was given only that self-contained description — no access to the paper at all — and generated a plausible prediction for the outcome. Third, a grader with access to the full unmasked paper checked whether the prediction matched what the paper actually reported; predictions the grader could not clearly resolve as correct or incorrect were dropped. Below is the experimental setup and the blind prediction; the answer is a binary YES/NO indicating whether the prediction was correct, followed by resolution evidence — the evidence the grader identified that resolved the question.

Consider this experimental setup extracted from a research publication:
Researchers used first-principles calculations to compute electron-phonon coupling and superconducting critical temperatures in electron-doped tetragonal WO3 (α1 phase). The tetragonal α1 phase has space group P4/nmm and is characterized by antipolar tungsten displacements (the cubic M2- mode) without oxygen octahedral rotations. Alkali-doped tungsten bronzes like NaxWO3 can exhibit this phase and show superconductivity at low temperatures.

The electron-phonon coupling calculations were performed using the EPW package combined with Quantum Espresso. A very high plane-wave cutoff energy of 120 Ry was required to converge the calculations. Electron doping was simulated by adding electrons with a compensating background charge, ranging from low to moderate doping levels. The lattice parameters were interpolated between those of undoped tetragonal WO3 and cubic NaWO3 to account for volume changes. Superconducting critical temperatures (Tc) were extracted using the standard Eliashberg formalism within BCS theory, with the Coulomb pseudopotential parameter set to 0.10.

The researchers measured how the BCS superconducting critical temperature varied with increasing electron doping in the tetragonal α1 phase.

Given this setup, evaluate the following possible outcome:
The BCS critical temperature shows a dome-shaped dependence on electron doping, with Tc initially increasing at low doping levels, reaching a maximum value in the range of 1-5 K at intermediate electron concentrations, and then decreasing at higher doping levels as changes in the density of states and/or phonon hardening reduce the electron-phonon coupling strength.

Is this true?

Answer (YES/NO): NO